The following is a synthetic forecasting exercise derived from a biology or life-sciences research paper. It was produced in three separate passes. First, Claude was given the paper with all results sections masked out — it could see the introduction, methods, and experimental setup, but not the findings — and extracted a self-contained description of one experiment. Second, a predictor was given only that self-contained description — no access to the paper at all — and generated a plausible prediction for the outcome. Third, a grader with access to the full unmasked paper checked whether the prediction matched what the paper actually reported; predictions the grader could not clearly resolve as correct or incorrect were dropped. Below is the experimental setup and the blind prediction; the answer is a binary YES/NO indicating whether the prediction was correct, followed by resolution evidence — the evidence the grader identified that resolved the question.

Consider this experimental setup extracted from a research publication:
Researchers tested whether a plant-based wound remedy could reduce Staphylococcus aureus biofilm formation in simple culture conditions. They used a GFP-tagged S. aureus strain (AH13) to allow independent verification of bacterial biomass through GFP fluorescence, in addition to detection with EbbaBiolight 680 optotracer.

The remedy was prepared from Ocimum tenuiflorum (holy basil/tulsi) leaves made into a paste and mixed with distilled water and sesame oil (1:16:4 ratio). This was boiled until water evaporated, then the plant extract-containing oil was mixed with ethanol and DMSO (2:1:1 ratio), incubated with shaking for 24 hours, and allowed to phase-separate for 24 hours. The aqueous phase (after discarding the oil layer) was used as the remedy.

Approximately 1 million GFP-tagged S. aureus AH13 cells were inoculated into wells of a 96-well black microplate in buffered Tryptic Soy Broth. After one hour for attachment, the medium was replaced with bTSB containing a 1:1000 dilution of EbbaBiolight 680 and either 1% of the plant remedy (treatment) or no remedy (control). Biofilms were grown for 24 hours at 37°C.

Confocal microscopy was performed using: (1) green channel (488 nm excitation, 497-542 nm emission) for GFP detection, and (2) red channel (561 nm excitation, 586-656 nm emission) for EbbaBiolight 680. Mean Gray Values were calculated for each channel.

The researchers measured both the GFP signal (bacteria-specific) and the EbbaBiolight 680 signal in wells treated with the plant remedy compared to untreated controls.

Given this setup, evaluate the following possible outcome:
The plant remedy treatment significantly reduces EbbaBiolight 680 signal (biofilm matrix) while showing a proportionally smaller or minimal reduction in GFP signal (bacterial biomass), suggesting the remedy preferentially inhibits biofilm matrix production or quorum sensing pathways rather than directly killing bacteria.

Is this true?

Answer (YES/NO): NO